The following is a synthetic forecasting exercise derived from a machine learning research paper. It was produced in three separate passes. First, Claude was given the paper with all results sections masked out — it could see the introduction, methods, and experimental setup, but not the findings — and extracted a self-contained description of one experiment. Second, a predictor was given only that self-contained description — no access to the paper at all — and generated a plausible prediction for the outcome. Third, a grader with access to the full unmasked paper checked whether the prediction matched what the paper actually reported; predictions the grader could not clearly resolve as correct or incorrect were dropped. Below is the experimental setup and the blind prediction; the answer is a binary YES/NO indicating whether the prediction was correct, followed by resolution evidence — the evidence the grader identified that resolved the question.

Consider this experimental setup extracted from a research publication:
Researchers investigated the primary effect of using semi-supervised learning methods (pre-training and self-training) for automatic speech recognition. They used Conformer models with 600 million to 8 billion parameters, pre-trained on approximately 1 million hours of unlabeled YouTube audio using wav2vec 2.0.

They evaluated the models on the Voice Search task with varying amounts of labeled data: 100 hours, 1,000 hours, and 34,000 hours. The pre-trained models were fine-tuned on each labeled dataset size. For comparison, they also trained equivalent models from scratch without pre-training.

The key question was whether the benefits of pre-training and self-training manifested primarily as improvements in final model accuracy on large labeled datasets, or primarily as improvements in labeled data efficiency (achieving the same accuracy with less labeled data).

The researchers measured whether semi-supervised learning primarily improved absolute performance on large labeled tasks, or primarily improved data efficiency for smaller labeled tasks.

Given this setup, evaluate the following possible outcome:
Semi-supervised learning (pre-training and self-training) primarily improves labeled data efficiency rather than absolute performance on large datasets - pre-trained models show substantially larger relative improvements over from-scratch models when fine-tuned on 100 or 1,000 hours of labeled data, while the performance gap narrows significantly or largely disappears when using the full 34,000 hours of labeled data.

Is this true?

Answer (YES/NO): YES